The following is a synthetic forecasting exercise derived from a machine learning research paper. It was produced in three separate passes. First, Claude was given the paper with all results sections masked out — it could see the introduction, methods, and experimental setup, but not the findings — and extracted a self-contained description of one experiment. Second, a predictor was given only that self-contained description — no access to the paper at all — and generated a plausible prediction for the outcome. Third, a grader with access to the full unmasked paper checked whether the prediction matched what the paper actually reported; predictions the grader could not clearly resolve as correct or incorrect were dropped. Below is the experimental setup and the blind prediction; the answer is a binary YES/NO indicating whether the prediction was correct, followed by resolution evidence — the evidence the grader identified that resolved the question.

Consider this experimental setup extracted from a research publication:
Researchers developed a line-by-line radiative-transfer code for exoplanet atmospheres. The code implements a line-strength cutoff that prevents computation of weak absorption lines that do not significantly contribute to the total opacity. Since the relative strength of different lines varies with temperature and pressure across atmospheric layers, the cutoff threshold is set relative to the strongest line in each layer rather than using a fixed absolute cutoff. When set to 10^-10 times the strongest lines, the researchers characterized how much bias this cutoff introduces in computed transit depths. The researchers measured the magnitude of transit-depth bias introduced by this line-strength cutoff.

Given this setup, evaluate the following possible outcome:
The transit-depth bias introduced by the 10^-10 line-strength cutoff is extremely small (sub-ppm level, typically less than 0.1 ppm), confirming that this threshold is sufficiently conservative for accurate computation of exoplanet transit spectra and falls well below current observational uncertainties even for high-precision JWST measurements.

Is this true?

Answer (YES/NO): YES